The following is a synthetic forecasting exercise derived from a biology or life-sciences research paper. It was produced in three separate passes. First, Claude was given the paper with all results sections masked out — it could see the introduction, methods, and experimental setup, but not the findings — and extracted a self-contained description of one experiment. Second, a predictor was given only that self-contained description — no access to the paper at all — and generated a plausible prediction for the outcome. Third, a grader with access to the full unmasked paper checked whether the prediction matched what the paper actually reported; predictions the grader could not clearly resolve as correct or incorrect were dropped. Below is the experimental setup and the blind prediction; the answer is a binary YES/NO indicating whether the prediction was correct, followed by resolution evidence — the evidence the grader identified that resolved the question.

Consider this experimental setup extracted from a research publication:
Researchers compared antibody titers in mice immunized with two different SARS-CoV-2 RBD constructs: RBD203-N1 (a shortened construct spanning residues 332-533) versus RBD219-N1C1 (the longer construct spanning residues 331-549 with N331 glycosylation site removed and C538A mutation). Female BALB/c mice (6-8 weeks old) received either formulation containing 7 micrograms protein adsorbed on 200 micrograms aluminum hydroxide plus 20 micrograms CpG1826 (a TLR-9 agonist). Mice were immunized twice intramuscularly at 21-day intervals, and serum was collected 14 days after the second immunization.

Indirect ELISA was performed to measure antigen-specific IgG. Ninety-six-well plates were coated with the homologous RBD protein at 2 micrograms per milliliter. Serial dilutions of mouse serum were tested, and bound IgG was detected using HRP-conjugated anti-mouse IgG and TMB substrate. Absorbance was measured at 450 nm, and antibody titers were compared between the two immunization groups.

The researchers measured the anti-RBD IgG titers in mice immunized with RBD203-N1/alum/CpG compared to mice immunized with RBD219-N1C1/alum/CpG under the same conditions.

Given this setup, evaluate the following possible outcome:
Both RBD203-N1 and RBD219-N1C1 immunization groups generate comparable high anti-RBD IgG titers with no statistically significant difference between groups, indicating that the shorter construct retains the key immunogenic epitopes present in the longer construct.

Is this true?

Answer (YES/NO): YES